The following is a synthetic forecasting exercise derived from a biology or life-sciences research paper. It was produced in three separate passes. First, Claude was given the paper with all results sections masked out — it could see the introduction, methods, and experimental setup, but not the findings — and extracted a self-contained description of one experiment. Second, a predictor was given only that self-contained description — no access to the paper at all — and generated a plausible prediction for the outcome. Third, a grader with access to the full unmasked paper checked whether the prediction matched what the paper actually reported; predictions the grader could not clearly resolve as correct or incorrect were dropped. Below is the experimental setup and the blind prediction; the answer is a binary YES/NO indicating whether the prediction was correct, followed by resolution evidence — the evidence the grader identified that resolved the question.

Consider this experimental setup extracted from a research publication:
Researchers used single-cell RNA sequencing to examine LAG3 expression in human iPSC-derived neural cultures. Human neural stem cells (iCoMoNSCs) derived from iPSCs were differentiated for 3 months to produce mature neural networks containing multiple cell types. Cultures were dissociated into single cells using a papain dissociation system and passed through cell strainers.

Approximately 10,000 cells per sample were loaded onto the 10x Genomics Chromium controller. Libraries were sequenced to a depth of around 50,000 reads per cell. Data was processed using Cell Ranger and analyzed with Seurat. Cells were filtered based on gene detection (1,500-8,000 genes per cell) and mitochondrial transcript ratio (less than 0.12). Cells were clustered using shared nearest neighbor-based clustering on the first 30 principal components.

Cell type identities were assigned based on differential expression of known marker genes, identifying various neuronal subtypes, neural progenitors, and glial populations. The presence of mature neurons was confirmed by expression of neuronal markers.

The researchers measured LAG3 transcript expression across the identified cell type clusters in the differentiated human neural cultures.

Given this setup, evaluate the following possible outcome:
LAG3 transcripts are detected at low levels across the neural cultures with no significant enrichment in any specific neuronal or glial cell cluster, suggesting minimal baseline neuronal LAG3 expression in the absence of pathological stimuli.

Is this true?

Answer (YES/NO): YES